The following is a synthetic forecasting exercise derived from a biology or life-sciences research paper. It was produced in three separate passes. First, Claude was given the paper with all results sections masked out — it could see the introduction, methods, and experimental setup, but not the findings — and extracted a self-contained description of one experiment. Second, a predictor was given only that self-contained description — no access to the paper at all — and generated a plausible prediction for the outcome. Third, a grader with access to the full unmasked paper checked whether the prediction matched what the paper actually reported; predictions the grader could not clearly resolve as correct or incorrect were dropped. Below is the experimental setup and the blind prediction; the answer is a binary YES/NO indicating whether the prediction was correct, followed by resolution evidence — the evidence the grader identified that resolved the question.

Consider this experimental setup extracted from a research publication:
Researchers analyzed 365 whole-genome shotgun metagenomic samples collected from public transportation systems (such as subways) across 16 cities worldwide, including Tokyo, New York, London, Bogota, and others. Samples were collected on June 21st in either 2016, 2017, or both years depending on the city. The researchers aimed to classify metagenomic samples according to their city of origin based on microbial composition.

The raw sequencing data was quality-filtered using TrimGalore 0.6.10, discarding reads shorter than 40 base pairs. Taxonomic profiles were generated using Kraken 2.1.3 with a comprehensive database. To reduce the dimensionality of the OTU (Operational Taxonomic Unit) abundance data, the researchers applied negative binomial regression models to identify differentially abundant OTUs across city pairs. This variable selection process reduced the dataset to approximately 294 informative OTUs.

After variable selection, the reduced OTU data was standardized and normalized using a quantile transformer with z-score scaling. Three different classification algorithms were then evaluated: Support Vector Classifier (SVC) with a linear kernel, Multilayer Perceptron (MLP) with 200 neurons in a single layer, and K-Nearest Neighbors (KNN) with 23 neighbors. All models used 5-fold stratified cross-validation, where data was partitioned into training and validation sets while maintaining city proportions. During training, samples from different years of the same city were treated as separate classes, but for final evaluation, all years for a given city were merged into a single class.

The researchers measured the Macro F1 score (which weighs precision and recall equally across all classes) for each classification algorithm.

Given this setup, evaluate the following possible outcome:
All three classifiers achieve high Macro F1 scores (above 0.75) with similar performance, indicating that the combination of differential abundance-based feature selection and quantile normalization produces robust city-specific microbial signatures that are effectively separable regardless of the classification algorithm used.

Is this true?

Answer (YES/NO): NO